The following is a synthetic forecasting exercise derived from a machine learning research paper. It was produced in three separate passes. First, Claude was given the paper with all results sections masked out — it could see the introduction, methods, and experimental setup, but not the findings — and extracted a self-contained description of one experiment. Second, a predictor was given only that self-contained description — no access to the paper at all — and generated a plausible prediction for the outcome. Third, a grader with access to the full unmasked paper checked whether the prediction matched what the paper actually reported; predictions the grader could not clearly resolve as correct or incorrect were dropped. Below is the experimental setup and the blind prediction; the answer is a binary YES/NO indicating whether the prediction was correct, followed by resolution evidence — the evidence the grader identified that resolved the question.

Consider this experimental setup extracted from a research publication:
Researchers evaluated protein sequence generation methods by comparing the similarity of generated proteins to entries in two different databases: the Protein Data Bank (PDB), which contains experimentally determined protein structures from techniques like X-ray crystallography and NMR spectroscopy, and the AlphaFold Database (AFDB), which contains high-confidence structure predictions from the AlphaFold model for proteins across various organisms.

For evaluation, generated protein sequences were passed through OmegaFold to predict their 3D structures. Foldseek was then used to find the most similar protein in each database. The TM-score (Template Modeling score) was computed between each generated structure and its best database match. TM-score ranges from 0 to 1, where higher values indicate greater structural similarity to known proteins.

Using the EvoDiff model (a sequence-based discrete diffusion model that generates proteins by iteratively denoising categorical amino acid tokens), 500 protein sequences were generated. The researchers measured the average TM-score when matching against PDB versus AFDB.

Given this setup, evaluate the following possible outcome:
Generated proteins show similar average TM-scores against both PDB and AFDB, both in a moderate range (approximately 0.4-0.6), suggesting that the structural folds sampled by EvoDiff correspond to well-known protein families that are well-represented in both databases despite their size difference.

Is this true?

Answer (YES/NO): NO